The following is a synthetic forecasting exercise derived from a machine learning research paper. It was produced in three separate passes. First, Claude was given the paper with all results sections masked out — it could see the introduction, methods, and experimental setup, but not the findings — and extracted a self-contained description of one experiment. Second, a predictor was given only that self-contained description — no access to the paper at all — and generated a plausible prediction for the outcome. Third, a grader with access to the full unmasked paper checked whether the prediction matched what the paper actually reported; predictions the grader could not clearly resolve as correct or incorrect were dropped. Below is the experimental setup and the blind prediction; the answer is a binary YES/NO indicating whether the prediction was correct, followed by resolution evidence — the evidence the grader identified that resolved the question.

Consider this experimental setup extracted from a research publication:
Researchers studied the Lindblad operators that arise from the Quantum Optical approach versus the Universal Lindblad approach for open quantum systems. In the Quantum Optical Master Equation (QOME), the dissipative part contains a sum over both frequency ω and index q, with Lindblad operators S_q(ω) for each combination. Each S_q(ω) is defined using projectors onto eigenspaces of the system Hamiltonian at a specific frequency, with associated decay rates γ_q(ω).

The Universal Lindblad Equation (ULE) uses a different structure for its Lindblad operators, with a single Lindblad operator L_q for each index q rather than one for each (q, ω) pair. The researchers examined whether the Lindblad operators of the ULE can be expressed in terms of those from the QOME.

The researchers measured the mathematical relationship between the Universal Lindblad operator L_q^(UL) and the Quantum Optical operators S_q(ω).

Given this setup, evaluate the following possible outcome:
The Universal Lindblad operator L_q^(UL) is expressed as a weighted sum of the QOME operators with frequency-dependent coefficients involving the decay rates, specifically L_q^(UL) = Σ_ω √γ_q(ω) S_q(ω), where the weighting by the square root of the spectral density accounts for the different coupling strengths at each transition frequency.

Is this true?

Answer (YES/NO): YES